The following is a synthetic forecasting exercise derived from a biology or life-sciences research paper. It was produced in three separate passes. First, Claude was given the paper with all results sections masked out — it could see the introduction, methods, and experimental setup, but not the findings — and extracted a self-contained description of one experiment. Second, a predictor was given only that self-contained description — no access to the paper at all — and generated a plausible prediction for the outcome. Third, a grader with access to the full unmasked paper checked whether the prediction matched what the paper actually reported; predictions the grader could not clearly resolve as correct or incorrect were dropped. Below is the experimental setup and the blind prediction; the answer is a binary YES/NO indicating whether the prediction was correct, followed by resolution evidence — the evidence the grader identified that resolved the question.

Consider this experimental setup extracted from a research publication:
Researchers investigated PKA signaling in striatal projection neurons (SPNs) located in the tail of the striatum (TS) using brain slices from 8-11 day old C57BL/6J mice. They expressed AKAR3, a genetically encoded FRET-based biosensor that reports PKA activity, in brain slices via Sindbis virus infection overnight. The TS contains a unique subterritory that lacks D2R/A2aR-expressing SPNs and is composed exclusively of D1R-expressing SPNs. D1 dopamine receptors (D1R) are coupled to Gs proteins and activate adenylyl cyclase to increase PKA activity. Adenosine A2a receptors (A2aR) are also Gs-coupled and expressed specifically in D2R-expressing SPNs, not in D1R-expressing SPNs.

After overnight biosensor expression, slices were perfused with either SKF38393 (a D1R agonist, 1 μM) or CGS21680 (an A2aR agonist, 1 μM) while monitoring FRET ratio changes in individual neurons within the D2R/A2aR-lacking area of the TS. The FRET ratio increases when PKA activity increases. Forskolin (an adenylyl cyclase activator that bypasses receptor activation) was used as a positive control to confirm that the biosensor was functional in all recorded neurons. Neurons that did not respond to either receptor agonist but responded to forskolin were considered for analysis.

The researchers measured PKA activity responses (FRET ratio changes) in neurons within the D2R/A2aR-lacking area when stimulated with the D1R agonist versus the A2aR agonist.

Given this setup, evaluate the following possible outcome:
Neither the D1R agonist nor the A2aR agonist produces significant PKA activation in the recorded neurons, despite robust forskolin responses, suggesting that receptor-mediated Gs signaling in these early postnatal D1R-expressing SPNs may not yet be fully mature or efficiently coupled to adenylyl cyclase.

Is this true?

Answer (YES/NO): NO